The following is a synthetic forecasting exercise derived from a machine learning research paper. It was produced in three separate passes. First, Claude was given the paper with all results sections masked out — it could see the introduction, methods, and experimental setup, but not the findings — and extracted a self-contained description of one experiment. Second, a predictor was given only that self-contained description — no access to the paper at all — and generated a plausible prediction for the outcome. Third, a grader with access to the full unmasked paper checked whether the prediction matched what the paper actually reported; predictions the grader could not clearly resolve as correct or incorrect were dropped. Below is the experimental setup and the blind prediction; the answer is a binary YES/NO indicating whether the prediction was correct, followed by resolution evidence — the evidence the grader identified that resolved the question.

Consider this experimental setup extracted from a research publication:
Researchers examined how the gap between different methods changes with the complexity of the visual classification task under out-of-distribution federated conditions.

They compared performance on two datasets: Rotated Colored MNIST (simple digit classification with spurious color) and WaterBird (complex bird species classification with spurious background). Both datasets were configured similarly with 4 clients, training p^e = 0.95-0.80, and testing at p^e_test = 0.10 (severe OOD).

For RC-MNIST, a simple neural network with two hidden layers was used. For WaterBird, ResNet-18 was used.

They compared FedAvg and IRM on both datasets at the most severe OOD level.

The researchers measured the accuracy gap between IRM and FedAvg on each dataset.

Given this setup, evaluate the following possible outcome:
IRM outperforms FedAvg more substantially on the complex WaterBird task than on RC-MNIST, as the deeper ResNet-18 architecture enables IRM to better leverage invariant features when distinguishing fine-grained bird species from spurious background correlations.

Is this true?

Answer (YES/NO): NO